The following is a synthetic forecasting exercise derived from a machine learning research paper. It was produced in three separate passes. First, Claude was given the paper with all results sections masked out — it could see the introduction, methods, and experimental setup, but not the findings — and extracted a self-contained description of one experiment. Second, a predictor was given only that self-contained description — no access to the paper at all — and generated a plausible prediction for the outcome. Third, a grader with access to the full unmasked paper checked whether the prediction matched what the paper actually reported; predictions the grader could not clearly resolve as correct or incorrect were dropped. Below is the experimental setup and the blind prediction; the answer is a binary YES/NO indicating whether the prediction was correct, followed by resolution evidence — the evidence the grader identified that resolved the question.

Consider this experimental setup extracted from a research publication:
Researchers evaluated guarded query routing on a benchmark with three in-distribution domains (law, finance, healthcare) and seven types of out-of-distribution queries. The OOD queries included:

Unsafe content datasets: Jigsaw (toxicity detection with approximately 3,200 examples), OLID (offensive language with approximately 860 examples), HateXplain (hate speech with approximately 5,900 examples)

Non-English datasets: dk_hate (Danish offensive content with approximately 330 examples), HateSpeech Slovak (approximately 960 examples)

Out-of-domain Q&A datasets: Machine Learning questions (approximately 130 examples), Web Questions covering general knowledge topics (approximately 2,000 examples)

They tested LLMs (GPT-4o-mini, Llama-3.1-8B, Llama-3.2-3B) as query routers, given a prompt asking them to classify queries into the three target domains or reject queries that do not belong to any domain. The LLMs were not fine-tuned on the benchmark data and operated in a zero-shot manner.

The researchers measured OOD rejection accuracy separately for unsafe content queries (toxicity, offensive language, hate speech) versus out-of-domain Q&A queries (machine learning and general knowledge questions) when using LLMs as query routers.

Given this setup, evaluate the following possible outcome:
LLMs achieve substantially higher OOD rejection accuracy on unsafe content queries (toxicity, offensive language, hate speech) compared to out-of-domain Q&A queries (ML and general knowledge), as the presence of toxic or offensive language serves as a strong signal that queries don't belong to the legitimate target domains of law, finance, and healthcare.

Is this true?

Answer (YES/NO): YES